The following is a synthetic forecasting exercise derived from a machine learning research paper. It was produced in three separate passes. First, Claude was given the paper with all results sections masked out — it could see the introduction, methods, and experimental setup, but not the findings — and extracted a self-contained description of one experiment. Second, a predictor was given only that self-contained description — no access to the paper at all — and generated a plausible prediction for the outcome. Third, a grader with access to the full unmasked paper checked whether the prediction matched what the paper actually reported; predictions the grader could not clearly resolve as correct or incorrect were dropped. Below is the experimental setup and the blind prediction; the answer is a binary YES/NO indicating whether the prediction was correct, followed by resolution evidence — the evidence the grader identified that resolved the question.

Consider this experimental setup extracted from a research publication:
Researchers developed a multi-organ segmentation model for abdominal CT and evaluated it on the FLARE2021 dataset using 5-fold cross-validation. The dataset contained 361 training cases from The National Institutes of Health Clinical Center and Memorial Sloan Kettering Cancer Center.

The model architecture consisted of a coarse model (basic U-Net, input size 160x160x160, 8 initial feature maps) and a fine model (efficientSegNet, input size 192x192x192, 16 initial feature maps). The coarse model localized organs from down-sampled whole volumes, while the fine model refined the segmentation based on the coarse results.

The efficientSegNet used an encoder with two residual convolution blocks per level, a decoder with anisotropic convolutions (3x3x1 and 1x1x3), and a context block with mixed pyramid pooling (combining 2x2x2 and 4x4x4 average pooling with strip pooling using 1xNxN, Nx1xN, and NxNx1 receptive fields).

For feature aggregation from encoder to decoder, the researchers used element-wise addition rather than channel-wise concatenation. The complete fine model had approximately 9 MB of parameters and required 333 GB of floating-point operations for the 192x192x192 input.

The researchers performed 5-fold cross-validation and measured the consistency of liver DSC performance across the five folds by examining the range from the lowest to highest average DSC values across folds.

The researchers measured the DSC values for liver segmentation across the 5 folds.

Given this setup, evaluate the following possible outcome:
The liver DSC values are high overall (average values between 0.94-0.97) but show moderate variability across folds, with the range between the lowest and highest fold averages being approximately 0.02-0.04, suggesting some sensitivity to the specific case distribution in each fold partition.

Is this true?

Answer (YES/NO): NO